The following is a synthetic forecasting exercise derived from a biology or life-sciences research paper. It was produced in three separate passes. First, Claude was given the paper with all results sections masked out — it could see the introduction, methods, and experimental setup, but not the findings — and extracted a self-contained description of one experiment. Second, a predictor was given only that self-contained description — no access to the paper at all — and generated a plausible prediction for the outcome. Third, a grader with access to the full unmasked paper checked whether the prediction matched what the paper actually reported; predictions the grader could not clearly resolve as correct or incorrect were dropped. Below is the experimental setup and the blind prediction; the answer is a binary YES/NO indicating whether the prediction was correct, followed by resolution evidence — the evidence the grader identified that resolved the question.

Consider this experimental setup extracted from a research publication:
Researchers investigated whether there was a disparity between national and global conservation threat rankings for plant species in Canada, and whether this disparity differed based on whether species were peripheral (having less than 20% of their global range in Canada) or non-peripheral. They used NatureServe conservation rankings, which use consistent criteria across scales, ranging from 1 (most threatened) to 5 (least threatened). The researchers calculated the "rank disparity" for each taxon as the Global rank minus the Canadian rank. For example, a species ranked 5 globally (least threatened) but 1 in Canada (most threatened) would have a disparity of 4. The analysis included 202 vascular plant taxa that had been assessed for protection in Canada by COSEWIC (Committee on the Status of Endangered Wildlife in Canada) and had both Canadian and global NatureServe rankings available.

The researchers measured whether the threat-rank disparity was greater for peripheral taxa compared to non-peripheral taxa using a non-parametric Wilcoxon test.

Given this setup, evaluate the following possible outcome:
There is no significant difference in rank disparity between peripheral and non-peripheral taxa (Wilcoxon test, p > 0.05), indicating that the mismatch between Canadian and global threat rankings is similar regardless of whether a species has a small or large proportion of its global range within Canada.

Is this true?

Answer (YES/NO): NO